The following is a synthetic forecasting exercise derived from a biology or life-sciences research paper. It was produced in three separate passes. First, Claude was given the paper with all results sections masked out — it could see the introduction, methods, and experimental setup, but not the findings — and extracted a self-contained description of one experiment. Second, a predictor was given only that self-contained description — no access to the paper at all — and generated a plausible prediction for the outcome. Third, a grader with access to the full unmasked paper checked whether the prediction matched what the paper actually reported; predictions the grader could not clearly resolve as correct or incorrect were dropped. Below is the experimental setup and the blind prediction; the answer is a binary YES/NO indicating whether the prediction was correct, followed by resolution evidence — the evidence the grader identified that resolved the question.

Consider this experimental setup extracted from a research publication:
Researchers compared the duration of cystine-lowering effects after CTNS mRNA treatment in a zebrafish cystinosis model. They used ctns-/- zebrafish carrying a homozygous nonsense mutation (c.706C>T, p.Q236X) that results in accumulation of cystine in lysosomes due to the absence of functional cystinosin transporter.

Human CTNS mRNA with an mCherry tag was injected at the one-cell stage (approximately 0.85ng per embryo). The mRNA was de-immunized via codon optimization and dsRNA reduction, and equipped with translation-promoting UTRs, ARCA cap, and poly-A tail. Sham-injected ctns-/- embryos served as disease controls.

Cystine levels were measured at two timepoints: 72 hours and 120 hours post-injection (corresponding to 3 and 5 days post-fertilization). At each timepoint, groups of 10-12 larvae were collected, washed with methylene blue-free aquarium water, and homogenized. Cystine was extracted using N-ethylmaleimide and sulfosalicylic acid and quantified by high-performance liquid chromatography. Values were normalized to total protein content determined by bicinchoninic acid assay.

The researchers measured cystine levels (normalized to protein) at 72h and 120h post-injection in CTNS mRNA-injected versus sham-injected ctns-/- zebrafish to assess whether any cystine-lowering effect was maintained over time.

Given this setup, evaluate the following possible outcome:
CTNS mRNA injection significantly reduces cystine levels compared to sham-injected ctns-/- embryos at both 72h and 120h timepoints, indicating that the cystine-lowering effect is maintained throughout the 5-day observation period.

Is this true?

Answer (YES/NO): YES